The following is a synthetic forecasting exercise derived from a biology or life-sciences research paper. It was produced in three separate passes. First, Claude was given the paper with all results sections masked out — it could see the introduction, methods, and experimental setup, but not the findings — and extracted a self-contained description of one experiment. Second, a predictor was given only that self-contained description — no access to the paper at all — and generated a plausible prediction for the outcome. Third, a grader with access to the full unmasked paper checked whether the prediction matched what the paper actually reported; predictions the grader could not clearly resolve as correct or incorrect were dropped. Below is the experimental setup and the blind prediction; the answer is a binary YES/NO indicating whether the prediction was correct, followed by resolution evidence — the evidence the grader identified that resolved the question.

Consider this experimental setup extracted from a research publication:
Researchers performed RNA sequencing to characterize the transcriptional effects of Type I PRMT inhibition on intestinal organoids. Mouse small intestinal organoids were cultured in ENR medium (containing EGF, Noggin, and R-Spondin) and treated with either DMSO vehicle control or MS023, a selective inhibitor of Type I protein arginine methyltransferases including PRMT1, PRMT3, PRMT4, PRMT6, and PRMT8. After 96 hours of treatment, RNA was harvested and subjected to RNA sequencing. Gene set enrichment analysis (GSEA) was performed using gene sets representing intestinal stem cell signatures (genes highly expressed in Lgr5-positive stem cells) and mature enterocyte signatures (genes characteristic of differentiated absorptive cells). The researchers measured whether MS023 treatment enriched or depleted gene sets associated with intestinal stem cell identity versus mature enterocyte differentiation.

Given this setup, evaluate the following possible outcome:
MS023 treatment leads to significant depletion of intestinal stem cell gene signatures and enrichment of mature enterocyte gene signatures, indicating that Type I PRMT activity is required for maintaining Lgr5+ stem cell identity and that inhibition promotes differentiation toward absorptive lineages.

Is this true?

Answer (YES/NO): NO